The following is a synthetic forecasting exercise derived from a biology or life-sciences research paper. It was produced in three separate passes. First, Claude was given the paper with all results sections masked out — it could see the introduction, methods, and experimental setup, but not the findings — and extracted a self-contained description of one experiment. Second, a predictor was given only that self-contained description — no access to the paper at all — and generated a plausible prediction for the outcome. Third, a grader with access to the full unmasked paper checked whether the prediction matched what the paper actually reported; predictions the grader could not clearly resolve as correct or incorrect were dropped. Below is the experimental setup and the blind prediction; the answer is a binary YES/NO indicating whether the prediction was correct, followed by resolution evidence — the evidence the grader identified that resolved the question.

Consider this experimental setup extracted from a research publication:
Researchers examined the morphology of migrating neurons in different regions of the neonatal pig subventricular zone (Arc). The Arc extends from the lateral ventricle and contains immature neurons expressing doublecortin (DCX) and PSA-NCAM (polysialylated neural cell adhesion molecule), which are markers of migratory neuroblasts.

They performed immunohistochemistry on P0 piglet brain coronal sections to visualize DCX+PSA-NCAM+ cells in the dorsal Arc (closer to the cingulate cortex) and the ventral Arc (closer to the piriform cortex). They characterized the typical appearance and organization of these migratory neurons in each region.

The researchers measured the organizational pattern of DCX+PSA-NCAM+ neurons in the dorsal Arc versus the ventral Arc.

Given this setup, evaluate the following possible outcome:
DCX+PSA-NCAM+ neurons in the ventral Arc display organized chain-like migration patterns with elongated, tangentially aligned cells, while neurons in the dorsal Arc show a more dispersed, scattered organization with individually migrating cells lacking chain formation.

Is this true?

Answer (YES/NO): NO